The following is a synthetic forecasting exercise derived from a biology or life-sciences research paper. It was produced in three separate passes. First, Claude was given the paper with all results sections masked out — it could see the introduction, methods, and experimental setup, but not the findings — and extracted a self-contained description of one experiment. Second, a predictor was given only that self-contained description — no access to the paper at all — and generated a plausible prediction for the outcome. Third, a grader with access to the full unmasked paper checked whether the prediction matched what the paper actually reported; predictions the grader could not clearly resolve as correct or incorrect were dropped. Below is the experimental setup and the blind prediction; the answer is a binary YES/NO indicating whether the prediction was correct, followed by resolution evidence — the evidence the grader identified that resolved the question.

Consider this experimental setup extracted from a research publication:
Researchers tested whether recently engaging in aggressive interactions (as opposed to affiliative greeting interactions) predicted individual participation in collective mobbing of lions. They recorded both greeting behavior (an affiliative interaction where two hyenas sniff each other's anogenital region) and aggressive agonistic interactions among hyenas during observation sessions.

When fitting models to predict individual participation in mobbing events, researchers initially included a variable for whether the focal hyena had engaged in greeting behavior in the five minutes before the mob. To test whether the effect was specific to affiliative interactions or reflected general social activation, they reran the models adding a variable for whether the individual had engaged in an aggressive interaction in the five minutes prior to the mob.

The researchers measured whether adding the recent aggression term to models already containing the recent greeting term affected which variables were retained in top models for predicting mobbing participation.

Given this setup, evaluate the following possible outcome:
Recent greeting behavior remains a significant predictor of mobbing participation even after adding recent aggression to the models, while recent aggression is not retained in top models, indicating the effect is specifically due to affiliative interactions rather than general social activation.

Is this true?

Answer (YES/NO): YES